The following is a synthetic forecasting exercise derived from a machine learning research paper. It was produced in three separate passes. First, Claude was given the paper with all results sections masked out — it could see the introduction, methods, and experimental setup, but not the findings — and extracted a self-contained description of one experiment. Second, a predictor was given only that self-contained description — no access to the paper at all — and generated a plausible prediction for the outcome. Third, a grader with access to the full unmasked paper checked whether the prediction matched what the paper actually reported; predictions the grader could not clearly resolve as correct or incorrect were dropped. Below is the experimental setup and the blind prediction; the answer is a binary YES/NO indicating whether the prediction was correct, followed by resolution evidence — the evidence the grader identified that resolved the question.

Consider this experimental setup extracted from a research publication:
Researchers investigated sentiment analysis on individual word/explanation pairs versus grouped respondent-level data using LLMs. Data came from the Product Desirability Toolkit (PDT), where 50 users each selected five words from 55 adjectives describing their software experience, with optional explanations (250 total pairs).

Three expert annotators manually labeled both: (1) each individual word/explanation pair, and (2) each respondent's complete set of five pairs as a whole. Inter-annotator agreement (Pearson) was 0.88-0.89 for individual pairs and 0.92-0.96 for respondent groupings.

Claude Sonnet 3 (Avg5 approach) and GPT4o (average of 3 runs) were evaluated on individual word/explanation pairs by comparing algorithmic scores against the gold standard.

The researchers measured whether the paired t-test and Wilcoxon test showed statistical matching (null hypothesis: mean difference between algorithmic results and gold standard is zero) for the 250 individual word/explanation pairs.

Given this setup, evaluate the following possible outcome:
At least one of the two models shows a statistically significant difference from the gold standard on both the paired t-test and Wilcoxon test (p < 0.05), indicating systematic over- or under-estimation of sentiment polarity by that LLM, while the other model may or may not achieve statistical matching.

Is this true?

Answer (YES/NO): YES